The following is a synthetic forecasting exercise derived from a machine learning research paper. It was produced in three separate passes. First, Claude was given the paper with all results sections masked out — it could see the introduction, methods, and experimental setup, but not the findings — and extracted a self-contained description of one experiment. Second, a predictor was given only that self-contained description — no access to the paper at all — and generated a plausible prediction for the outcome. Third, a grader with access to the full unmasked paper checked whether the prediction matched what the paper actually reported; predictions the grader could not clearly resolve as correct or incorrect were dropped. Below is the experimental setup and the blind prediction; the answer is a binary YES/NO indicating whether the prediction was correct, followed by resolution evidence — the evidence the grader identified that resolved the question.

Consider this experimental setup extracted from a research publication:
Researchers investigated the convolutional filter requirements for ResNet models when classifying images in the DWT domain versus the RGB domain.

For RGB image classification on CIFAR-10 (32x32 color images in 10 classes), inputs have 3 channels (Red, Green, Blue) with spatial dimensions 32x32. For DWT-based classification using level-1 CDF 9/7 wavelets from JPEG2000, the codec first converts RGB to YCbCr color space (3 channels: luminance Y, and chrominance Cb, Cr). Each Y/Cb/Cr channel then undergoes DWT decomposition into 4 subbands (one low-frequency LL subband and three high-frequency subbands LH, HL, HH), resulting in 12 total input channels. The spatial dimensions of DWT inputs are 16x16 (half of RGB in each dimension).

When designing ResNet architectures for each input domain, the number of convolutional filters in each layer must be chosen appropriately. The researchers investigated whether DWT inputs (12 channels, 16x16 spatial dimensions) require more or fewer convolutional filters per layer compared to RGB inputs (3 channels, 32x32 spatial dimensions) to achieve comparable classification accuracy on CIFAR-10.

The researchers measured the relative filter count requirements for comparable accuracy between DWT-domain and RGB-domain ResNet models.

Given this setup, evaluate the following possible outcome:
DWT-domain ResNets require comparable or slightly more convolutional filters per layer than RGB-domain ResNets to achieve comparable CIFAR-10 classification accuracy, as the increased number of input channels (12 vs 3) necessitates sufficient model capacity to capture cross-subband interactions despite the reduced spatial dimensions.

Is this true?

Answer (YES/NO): NO